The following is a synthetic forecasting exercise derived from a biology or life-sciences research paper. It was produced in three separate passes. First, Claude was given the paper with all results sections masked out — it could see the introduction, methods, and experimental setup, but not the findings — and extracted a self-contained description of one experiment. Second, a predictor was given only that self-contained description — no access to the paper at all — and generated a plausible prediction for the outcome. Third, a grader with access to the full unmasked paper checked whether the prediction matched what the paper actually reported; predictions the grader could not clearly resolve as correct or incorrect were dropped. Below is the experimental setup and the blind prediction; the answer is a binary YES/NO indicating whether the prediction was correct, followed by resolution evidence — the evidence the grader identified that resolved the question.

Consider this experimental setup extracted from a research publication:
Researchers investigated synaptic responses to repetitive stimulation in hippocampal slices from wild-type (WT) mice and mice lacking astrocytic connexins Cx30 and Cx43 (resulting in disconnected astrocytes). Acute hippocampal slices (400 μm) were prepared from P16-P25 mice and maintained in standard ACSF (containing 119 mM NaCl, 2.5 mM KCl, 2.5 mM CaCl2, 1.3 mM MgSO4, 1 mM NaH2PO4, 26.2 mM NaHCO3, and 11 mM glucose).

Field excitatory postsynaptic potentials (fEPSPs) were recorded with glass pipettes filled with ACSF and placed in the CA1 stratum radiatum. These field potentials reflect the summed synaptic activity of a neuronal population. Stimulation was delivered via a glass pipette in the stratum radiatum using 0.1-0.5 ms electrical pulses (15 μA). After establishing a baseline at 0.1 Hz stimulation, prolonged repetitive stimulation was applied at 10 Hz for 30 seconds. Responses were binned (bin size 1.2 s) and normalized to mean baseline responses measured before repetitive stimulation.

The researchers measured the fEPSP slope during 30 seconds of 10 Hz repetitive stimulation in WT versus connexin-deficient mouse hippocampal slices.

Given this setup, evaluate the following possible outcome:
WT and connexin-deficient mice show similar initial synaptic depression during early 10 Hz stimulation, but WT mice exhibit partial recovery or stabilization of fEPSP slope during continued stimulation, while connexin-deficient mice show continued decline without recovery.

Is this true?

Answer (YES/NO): NO